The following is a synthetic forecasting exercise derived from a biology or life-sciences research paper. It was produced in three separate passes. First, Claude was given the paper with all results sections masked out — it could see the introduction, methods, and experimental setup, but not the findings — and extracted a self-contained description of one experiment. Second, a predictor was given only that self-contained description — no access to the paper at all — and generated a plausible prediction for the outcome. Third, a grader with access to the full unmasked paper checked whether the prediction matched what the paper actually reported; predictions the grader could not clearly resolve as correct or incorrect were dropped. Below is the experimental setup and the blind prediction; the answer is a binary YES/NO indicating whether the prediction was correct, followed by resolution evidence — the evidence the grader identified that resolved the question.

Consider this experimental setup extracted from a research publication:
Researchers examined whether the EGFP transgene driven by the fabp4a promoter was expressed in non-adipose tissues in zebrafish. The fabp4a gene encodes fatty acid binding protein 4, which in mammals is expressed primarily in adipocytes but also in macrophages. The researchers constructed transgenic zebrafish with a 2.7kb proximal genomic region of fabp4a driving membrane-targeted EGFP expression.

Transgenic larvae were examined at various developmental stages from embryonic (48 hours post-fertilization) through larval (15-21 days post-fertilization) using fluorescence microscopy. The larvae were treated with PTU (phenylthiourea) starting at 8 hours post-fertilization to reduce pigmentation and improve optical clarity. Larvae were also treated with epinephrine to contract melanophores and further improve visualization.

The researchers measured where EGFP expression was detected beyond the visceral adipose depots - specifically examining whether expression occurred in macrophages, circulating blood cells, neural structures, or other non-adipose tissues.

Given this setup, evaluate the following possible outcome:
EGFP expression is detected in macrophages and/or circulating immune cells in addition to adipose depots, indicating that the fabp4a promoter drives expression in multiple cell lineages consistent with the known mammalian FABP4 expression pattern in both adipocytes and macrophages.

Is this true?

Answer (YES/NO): NO